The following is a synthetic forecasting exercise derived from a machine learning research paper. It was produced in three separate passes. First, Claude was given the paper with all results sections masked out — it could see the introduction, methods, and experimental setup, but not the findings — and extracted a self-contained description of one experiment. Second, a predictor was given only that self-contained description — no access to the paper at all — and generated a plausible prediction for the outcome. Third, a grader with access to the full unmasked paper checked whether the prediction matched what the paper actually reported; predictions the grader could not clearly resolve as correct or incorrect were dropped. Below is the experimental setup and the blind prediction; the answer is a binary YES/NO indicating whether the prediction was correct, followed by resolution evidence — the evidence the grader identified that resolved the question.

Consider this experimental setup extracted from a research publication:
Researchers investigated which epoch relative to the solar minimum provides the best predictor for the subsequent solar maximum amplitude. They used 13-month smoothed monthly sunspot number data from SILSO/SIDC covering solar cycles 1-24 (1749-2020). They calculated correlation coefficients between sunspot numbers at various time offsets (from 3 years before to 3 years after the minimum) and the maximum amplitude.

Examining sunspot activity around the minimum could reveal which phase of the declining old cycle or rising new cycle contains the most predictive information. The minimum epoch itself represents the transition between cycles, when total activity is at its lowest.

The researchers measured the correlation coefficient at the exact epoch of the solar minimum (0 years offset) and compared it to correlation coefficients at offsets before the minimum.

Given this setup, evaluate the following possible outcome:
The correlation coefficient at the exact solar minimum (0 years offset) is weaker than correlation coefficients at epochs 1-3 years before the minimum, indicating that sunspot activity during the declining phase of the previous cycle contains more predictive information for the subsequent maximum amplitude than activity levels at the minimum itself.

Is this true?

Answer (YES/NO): YES